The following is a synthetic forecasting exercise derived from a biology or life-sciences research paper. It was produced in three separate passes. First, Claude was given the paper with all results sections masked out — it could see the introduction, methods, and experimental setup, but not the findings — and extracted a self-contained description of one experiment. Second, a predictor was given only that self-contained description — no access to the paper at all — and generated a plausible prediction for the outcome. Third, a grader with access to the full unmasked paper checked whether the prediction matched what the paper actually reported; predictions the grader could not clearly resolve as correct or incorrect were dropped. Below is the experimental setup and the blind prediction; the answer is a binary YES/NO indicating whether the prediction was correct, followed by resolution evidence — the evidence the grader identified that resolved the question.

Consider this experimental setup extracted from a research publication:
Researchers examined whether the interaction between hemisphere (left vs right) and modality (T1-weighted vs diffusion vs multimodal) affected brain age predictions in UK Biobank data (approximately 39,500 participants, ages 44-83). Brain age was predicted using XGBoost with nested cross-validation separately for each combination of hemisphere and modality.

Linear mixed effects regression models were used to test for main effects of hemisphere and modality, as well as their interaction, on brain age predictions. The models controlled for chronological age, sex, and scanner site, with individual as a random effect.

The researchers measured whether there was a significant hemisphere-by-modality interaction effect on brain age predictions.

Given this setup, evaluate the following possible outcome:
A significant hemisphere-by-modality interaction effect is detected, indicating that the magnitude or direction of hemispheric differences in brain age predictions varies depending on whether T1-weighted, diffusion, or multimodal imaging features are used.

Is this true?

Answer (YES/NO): NO